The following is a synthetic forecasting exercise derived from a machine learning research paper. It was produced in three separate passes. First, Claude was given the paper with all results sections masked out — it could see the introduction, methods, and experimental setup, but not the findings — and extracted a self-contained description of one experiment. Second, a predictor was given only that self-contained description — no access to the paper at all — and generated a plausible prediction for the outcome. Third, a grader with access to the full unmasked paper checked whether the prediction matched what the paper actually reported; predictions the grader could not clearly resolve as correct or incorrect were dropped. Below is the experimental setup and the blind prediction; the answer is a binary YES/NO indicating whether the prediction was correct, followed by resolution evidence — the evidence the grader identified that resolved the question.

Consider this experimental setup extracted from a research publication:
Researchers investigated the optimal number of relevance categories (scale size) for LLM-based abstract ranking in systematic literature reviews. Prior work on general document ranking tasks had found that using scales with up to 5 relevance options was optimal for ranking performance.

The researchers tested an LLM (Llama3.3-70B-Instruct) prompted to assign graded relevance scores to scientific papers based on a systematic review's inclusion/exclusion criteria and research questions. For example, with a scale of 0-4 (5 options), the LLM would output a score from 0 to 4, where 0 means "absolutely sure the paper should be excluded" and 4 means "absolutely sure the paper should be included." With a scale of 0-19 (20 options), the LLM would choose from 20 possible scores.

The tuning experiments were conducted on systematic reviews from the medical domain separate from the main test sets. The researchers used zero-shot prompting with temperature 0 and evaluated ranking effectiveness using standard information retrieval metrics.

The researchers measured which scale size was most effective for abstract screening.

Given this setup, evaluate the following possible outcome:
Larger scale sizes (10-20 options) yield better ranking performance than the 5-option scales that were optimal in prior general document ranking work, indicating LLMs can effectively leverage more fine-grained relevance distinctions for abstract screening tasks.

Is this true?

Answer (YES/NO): YES